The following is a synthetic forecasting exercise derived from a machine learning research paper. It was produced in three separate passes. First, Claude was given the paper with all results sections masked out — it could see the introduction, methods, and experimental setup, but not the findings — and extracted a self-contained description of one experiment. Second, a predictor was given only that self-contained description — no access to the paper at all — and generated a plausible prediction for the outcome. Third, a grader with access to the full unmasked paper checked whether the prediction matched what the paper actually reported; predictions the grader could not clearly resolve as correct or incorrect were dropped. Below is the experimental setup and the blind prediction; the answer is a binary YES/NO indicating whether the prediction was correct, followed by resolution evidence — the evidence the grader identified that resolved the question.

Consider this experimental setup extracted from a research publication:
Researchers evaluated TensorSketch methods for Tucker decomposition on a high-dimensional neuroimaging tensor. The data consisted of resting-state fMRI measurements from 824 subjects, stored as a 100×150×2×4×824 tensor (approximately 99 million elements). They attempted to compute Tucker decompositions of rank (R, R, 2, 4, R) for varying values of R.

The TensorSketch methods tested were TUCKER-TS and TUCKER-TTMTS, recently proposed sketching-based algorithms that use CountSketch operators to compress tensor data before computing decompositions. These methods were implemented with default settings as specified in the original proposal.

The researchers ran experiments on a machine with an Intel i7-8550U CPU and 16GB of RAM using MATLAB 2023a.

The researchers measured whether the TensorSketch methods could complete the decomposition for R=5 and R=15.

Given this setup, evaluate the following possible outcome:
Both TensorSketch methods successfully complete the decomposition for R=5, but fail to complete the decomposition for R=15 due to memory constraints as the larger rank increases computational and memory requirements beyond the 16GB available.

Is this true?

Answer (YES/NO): YES